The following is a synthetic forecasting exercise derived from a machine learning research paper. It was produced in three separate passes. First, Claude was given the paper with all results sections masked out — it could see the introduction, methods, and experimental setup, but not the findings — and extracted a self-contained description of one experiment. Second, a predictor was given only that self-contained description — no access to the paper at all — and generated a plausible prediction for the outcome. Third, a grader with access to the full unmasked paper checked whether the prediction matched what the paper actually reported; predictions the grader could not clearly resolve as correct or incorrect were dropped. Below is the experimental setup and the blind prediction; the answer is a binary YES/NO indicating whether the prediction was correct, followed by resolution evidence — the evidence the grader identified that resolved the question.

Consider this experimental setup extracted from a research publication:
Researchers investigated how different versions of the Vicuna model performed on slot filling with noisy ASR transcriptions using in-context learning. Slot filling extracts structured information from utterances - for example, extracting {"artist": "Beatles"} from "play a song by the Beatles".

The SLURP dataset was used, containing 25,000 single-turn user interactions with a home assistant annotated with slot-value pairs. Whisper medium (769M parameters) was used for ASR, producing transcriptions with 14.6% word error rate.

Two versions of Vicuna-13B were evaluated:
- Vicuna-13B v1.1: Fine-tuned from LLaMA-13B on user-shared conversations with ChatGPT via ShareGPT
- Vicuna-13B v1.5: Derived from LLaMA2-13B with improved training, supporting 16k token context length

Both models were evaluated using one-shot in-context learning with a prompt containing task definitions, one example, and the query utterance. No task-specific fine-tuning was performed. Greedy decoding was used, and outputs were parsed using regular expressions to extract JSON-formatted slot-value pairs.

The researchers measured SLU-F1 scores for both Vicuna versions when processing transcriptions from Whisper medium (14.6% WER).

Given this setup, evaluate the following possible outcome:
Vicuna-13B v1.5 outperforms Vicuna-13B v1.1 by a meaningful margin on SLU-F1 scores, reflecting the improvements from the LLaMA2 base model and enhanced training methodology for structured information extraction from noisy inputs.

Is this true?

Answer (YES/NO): YES